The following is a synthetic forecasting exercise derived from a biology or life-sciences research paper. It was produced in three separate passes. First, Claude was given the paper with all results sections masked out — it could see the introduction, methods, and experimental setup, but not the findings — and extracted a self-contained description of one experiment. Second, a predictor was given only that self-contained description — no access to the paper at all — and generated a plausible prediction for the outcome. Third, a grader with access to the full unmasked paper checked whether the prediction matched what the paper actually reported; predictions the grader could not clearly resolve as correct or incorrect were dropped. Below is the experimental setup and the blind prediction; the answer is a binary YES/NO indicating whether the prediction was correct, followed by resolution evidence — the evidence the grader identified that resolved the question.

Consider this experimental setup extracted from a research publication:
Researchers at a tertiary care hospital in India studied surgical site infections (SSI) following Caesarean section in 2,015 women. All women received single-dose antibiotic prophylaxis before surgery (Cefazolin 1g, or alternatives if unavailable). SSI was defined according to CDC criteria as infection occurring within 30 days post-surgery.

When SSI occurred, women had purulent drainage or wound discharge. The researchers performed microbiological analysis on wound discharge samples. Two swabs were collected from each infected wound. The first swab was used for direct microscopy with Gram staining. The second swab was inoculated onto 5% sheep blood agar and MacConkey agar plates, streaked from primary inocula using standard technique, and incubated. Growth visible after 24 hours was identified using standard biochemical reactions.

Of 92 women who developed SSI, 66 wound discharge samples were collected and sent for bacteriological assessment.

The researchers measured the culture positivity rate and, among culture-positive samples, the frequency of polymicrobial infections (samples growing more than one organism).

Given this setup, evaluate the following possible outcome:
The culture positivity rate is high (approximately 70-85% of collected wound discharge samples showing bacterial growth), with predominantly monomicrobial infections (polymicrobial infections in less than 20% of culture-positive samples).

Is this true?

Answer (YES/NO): YES